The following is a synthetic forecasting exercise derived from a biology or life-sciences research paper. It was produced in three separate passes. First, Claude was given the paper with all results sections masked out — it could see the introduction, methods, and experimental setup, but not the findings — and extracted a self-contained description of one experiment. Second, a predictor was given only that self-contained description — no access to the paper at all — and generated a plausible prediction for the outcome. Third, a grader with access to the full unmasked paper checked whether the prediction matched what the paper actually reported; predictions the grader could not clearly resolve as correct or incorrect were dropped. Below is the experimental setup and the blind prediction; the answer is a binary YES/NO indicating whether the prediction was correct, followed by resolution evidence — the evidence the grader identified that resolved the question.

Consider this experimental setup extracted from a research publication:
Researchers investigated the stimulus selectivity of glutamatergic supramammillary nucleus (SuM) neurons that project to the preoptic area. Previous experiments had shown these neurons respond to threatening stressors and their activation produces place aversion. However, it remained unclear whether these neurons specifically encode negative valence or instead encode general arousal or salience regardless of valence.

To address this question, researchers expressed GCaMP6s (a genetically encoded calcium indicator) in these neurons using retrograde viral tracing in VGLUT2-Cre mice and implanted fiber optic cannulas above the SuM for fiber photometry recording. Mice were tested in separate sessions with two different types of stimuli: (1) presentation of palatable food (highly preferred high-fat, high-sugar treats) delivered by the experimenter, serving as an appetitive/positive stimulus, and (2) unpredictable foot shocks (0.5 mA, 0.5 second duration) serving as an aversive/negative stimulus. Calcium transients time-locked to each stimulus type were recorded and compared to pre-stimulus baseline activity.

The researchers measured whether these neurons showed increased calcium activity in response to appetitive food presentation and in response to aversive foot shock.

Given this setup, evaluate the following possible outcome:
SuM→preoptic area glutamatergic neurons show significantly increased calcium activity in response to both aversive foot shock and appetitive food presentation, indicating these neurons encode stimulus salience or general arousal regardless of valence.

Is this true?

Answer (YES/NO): NO